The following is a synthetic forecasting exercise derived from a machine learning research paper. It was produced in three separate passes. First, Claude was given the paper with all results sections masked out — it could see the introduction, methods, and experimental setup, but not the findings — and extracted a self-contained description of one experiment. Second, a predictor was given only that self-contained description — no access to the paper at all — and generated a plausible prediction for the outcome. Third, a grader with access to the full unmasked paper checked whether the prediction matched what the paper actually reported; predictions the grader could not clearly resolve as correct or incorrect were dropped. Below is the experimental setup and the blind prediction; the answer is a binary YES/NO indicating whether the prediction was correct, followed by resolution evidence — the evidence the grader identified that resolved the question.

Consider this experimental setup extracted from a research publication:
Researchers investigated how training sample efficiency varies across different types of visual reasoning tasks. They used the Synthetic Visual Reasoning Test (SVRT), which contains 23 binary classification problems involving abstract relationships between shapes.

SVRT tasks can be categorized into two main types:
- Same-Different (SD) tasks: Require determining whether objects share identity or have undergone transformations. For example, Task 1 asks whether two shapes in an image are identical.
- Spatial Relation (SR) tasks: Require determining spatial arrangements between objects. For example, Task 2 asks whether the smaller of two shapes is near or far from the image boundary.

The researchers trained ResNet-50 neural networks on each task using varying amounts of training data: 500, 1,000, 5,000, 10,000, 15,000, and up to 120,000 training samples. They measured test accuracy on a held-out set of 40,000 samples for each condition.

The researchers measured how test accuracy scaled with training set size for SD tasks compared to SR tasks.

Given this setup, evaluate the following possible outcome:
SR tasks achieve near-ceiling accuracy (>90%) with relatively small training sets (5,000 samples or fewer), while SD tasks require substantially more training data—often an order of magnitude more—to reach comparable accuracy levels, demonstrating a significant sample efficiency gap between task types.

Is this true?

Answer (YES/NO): YES